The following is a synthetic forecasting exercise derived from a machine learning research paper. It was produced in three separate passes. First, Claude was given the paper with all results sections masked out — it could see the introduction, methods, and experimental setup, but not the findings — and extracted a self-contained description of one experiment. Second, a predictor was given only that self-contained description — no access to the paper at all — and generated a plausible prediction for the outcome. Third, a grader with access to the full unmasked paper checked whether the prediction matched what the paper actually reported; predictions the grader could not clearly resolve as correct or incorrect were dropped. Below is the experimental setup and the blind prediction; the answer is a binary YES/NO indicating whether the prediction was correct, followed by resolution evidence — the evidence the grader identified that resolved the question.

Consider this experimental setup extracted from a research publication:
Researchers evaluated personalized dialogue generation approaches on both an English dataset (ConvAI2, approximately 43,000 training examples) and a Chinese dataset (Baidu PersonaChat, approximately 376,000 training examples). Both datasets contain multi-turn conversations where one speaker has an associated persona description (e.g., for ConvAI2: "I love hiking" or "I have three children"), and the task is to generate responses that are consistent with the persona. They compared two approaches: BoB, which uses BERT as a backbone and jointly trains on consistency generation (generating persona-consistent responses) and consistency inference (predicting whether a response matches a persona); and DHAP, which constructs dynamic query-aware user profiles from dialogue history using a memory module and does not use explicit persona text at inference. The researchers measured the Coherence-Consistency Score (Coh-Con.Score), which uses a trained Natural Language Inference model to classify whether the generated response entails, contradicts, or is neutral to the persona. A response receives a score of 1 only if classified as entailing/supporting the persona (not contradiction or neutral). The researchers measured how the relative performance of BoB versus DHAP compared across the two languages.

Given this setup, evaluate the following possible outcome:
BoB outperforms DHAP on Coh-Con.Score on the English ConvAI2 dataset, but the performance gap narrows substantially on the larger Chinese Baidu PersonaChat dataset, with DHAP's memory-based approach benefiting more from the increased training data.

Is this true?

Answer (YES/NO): NO